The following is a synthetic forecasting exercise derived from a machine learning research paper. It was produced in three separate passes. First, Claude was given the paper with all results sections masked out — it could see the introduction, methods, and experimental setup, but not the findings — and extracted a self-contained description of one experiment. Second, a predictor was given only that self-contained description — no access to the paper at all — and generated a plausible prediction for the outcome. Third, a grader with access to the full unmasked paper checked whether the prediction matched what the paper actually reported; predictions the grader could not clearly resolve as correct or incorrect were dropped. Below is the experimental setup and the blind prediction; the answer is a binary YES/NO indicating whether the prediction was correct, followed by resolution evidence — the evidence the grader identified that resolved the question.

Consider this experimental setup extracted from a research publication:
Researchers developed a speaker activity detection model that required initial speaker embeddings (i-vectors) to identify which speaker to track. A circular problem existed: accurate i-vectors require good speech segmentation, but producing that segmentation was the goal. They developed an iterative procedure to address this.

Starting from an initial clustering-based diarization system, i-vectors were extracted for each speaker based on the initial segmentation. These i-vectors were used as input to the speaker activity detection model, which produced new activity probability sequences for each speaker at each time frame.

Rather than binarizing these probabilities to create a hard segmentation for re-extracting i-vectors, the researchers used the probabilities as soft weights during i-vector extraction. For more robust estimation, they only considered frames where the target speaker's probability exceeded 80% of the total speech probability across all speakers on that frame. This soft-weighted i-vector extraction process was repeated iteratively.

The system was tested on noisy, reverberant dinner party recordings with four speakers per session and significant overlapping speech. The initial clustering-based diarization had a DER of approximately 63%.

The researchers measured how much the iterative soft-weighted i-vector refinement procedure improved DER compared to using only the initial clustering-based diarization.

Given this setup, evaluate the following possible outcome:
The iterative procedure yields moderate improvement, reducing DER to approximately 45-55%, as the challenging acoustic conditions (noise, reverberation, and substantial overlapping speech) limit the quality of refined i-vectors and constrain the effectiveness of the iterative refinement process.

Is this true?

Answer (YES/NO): NO